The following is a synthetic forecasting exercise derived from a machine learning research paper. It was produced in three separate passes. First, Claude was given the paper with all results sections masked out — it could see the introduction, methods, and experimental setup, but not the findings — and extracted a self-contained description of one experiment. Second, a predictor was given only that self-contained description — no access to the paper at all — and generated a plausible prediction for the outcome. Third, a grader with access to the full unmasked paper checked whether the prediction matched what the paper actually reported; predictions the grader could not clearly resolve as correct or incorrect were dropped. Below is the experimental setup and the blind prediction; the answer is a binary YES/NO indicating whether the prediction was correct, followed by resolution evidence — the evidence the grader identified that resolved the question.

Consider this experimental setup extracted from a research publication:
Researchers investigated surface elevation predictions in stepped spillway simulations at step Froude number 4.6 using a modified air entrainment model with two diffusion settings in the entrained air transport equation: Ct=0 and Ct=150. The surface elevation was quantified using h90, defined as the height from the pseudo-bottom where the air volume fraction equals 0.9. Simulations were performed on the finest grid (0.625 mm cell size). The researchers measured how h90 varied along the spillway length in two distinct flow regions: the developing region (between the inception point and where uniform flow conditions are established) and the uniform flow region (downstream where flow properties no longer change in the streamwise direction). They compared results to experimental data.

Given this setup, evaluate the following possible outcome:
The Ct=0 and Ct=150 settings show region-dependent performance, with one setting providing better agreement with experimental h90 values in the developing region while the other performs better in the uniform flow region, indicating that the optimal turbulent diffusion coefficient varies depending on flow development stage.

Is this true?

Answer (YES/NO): NO